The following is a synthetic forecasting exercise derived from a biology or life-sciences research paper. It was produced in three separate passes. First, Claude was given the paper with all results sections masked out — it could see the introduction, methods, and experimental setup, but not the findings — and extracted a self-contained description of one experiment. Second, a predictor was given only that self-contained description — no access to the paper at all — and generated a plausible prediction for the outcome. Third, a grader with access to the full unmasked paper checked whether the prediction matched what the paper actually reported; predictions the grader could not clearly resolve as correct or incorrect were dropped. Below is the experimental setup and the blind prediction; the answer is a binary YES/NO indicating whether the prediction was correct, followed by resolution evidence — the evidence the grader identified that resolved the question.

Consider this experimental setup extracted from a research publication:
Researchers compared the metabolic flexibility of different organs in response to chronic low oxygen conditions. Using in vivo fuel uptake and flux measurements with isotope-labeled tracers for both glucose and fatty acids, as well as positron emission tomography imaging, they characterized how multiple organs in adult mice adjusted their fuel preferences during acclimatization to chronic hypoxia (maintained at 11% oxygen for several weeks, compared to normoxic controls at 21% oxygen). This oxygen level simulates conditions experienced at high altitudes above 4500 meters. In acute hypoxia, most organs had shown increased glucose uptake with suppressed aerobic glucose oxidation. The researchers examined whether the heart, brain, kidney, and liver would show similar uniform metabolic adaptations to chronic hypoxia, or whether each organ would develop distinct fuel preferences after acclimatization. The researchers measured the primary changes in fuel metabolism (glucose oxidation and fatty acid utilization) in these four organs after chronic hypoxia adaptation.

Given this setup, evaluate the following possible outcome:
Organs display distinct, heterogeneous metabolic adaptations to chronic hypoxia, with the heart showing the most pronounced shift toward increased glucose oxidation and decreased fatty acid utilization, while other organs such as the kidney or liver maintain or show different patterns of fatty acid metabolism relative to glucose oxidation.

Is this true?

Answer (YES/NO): NO